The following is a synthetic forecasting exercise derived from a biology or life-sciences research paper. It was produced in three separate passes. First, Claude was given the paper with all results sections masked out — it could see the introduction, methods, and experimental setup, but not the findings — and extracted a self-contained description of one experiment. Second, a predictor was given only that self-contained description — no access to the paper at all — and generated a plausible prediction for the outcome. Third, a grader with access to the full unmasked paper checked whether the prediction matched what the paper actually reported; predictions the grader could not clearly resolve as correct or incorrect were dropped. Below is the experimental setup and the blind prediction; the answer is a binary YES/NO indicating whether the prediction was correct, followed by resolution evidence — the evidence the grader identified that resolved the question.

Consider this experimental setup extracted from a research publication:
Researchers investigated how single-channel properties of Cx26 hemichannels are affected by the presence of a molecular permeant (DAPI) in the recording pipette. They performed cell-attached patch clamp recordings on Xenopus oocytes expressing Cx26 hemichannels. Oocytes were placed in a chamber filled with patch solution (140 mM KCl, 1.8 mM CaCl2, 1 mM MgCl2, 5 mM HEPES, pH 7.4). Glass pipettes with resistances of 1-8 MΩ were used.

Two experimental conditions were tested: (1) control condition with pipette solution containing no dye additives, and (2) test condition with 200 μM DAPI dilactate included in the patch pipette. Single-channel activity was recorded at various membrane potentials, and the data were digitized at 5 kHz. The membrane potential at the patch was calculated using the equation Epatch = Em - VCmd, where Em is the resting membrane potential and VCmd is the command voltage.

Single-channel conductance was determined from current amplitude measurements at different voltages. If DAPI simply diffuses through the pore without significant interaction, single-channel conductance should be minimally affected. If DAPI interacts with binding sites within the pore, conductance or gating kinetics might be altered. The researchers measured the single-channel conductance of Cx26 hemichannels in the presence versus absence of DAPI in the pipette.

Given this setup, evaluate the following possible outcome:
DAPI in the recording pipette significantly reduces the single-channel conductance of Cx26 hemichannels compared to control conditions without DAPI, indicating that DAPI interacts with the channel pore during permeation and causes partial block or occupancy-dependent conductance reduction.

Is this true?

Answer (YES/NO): NO